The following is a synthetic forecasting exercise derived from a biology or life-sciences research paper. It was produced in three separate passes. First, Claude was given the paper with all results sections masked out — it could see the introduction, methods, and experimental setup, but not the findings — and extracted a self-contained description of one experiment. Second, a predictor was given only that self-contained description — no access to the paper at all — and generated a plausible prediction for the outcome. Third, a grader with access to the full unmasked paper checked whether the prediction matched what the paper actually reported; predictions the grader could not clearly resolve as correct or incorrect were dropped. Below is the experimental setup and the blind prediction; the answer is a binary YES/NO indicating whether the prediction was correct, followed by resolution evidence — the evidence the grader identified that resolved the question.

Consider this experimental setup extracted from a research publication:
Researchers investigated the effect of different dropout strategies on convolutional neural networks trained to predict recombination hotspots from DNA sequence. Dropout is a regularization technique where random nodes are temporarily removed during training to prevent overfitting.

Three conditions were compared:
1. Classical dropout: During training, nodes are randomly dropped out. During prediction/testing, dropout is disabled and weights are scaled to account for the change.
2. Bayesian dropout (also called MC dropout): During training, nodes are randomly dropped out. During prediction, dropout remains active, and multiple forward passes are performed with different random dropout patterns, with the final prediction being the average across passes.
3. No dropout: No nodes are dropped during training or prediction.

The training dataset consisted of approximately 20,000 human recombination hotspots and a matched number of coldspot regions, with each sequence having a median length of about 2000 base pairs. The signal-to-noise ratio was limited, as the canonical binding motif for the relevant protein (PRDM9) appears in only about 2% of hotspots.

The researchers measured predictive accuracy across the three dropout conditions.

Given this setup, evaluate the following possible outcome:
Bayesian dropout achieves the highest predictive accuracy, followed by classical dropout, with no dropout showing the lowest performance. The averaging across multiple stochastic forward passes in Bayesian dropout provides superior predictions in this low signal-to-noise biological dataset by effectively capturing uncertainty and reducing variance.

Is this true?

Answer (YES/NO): NO